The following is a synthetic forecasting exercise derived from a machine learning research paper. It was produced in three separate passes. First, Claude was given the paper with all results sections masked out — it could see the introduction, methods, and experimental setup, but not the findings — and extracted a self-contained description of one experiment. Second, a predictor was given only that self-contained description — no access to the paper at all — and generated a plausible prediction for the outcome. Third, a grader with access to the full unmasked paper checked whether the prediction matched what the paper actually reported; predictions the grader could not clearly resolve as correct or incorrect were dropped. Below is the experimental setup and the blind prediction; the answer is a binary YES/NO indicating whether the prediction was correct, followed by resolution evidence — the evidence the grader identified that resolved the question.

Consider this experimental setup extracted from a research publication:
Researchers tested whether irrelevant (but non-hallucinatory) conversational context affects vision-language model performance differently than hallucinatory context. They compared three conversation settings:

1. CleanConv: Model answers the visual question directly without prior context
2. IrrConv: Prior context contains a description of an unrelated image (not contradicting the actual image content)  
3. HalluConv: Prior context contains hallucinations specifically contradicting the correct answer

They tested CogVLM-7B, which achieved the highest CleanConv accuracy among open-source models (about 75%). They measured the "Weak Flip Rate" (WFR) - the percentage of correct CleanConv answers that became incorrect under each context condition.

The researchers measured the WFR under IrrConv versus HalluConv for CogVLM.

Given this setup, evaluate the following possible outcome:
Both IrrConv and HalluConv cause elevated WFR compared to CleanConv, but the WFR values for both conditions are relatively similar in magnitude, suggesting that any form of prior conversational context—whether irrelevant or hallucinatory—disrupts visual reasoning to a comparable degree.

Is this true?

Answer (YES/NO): NO